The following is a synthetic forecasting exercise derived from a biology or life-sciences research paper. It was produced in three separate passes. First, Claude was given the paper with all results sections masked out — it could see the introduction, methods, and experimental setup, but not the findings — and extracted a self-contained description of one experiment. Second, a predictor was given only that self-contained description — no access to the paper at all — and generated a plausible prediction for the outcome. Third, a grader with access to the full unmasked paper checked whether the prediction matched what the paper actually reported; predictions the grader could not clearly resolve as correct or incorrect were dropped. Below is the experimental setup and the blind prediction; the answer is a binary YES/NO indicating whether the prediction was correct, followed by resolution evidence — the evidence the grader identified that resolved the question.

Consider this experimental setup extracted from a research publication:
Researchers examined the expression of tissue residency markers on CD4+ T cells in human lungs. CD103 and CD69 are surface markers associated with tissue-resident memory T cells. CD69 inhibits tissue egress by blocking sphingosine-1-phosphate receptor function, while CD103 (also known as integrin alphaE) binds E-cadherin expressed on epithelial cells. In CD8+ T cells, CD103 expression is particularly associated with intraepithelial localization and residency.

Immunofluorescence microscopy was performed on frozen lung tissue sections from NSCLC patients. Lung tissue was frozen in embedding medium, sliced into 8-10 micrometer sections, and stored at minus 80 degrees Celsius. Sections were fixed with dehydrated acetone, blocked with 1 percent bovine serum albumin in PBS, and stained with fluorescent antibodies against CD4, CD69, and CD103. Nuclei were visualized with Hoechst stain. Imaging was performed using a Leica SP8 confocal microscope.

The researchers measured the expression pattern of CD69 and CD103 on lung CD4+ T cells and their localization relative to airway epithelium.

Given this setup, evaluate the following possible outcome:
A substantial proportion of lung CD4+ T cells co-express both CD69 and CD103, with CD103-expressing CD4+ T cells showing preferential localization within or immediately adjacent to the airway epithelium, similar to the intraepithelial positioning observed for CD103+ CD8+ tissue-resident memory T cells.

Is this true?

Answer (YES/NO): YES